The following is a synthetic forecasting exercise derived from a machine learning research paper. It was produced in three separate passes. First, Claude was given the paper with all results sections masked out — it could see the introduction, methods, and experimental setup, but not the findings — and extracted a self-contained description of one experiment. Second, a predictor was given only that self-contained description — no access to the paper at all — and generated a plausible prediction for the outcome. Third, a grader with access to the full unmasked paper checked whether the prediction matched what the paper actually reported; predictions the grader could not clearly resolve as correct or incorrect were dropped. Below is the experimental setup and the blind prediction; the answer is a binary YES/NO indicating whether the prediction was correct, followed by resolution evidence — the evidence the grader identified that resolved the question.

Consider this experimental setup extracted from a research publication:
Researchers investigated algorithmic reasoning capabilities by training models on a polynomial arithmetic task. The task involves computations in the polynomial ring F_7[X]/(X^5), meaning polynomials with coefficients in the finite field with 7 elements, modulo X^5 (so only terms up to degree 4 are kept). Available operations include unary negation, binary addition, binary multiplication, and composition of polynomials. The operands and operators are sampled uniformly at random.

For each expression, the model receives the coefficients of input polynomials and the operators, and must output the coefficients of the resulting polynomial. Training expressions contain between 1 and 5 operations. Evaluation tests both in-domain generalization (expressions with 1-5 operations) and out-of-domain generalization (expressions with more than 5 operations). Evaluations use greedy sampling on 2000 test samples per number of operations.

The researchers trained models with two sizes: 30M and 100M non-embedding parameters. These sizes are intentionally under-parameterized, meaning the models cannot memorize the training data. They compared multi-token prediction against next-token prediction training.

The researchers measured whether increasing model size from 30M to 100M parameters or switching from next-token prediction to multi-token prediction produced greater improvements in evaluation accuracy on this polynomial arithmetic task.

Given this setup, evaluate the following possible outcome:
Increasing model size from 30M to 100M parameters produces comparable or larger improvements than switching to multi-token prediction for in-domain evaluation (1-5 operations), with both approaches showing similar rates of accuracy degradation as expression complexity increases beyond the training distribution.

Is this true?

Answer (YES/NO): NO